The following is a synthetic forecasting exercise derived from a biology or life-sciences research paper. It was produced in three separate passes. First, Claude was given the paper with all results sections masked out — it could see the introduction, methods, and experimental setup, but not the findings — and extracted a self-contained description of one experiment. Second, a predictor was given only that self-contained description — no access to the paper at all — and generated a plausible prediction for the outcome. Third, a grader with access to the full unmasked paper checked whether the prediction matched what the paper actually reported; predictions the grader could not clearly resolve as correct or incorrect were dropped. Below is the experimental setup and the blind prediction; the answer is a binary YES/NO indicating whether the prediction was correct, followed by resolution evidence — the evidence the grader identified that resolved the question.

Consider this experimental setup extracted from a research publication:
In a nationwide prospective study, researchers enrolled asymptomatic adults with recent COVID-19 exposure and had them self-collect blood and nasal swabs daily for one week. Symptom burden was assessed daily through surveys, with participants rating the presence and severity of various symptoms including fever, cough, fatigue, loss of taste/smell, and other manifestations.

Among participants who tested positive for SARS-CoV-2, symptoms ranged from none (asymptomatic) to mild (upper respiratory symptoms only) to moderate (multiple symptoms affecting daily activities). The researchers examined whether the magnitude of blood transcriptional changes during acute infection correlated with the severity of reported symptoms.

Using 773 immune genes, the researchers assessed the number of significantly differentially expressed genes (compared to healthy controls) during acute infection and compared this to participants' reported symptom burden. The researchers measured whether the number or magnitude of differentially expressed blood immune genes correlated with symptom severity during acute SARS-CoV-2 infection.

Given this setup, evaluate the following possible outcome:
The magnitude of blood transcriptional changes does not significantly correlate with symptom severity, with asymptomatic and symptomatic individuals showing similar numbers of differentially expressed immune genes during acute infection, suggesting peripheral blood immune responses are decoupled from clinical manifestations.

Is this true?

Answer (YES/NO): NO